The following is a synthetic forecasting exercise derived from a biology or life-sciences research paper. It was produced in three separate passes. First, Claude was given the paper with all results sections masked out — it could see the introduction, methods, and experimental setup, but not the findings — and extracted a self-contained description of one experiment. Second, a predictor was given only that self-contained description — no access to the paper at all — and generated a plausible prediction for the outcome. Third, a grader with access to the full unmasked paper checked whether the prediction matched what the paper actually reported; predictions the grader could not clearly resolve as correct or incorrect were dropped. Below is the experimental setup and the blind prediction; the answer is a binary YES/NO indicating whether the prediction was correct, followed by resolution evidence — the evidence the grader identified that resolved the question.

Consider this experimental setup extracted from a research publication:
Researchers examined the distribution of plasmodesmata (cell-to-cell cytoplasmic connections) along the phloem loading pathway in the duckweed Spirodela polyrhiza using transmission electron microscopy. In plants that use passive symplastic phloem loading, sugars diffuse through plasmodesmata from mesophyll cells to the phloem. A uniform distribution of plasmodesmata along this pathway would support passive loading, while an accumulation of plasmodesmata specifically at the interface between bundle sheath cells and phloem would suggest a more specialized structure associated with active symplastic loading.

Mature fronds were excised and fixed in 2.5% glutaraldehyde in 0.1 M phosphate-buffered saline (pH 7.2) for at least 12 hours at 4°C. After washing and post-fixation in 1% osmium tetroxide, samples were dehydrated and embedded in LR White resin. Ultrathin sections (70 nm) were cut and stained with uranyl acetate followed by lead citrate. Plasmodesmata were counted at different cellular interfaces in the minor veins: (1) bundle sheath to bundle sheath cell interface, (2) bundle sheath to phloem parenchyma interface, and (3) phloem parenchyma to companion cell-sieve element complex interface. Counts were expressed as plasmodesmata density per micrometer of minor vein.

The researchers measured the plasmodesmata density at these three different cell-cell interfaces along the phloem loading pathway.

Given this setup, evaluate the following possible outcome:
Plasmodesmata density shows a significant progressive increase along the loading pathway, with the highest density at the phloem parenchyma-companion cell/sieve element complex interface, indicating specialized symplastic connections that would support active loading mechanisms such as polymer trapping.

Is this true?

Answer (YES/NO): NO